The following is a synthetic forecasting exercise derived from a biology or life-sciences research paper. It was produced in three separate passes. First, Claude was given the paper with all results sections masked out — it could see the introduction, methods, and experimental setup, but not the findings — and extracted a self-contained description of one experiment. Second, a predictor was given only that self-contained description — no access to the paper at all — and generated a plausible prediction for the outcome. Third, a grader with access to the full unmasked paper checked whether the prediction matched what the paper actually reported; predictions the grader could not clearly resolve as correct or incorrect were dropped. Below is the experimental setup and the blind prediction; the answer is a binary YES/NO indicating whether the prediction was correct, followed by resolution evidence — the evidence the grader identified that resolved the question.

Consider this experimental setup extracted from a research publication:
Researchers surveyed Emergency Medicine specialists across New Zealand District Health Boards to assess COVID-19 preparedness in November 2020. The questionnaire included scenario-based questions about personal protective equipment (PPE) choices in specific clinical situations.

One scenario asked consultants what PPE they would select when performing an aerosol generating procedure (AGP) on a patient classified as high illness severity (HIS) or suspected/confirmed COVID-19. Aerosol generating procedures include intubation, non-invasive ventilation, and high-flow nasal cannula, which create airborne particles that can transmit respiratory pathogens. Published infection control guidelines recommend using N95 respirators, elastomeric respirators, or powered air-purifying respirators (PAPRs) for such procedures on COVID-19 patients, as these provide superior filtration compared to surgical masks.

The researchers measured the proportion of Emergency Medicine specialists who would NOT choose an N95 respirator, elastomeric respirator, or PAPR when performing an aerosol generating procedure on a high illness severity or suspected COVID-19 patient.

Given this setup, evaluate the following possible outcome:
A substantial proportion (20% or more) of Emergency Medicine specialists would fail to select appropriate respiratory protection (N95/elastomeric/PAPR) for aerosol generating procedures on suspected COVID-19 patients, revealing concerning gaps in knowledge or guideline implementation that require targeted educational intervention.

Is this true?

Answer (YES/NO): NO